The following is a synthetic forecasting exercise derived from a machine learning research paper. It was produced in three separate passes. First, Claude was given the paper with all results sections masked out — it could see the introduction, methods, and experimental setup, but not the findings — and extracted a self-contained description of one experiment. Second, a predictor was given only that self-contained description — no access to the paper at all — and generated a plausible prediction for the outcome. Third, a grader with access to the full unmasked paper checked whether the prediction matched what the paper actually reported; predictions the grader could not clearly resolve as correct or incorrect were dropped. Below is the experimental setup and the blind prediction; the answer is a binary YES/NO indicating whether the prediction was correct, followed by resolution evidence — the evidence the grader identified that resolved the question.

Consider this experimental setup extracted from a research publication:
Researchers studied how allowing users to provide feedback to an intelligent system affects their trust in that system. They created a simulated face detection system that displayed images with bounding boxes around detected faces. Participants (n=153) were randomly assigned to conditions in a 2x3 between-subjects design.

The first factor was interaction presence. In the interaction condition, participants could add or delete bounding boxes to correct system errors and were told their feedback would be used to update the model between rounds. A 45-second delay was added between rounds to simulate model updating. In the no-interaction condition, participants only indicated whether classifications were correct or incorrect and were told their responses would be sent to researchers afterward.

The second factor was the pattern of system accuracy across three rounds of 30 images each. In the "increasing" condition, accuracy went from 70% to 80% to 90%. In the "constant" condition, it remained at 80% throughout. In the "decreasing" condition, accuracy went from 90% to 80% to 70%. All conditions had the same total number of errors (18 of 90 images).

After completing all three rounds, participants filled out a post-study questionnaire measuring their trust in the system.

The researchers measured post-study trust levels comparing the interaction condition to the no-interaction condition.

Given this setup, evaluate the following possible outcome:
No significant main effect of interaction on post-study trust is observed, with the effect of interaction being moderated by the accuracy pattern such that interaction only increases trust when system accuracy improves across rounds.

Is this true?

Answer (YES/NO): NO